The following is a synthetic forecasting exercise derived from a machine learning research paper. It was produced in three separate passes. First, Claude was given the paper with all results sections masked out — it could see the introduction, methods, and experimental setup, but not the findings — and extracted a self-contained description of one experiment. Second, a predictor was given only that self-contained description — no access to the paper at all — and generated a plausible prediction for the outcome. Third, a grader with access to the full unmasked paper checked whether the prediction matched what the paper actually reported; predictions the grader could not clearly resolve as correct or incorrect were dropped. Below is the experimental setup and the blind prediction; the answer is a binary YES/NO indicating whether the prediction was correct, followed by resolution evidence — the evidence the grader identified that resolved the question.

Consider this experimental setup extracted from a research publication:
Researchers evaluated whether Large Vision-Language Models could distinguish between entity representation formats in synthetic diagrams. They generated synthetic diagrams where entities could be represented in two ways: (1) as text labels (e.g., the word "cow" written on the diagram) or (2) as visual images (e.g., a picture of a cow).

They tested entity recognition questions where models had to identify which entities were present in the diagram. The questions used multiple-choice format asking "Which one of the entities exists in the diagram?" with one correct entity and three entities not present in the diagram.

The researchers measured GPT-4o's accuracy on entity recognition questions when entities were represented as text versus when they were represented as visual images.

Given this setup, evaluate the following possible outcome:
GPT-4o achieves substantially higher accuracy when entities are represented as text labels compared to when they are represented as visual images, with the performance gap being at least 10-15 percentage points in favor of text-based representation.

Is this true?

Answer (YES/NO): NO